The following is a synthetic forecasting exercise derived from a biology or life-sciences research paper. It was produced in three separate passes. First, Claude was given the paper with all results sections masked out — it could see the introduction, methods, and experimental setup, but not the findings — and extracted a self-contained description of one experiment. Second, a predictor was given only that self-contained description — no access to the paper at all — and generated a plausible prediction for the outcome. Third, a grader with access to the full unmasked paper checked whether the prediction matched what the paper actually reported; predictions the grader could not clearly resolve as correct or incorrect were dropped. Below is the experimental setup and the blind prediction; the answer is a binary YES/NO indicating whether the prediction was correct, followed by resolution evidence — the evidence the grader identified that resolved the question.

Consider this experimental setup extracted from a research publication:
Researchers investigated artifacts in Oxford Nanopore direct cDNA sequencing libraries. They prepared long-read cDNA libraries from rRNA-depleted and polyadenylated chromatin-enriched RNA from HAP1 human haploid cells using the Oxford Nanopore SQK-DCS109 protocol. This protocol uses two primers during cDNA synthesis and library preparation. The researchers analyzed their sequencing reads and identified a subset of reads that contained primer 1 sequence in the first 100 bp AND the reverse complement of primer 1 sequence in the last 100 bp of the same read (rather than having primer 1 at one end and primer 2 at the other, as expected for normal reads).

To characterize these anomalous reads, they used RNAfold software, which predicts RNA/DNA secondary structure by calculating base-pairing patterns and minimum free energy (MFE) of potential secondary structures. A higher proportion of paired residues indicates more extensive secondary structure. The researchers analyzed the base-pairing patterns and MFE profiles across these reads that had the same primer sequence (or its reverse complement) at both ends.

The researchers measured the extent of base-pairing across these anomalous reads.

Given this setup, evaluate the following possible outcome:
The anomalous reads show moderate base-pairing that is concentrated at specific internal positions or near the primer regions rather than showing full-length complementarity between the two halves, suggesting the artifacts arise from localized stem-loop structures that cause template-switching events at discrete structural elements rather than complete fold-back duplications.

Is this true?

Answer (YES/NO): NO